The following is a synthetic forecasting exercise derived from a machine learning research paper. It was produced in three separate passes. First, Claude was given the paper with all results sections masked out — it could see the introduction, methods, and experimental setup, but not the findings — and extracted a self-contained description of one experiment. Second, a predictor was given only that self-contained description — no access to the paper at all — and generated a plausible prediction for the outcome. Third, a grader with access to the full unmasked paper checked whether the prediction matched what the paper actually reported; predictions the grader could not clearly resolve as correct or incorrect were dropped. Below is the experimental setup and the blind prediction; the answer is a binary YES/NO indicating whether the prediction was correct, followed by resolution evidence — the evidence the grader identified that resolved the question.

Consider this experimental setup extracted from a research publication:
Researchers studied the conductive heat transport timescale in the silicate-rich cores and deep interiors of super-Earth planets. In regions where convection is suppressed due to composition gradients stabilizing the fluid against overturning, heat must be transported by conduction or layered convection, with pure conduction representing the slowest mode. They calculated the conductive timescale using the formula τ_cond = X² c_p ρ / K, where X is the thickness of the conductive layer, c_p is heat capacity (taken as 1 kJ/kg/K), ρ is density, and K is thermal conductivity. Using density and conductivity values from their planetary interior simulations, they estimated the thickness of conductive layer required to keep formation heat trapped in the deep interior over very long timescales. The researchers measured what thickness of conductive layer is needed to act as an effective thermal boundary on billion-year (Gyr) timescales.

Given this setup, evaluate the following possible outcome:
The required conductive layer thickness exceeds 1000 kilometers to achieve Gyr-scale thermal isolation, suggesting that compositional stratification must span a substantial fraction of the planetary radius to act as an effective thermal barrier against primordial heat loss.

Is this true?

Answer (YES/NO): NO